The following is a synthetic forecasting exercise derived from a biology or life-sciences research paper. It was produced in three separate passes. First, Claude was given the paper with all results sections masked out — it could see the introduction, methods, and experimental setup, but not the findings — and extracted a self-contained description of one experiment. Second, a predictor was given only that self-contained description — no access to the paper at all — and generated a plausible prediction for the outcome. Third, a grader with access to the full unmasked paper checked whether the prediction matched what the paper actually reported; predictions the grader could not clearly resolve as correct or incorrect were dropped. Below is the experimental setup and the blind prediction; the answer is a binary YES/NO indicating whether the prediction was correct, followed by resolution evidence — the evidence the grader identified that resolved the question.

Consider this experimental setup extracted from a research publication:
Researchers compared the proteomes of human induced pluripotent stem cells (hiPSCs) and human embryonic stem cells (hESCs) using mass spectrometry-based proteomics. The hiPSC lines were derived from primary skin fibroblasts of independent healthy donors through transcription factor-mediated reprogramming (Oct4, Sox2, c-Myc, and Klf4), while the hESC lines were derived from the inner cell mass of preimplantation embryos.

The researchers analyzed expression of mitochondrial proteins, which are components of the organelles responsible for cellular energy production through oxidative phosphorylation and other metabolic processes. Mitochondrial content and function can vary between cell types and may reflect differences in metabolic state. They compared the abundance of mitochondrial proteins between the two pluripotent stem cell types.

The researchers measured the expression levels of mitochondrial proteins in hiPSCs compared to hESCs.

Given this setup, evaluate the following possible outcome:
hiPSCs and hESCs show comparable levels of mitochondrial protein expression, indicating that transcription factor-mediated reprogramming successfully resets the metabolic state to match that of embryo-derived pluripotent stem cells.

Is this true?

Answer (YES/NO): NO